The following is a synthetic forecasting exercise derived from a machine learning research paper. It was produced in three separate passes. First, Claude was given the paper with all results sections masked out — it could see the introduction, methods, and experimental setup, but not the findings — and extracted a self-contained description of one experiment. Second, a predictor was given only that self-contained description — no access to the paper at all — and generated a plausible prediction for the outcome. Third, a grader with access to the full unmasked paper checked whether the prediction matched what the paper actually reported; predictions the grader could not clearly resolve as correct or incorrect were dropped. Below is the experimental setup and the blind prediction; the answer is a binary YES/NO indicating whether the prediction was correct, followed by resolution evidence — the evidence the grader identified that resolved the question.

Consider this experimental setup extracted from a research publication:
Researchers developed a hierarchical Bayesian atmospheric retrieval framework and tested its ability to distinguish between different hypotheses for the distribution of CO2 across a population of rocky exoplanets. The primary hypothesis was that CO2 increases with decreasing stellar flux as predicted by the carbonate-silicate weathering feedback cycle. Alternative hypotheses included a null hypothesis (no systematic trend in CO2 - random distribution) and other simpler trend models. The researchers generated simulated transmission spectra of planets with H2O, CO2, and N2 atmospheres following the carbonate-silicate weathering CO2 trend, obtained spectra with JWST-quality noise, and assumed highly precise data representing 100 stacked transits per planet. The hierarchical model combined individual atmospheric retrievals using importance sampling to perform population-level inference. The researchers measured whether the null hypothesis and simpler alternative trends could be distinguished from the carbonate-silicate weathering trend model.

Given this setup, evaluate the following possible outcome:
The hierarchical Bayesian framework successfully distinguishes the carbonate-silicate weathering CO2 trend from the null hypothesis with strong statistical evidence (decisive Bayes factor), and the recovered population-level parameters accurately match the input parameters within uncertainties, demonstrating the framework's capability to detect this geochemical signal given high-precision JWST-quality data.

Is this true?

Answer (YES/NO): YES